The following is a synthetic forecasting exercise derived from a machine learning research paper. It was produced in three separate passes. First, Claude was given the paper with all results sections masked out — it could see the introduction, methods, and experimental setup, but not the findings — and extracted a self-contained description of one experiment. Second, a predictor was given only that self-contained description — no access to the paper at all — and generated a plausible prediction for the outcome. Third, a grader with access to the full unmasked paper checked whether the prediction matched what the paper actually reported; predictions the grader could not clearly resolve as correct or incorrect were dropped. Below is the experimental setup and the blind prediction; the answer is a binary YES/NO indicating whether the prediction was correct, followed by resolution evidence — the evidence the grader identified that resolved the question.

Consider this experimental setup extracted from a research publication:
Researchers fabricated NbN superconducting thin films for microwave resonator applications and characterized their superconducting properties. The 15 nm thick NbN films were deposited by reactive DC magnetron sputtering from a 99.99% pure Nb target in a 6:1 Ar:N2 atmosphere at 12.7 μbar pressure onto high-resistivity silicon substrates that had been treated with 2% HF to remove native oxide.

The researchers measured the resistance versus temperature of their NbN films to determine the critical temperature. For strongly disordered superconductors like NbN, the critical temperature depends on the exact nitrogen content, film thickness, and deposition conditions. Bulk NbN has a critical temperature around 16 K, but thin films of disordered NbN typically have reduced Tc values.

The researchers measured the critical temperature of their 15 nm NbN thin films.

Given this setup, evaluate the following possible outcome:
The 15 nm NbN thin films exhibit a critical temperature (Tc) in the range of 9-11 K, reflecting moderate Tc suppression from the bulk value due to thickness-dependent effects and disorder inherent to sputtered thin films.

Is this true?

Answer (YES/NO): NO